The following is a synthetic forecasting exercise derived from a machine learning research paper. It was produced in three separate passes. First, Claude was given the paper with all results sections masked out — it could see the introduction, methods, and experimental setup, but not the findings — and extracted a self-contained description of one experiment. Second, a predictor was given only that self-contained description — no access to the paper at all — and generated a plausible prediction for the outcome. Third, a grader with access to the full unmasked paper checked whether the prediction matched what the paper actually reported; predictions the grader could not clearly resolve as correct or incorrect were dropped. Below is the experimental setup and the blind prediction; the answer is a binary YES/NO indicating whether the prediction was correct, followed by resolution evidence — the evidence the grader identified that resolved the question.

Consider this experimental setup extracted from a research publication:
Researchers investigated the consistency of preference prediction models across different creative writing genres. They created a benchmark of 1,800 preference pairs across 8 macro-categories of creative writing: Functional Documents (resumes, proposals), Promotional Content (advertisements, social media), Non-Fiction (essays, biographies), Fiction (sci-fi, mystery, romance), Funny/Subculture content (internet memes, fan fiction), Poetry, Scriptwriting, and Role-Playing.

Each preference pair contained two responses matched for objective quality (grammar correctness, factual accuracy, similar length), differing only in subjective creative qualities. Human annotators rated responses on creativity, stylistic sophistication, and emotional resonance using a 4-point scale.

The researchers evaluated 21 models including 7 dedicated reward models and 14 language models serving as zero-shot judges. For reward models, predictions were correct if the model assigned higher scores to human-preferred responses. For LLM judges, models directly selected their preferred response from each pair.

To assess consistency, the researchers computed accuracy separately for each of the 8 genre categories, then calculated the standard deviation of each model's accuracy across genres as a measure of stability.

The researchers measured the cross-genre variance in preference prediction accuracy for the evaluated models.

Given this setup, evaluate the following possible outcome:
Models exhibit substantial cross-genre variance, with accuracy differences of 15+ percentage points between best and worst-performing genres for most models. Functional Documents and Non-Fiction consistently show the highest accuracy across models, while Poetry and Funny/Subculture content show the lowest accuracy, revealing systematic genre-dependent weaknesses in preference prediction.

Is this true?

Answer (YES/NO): NO